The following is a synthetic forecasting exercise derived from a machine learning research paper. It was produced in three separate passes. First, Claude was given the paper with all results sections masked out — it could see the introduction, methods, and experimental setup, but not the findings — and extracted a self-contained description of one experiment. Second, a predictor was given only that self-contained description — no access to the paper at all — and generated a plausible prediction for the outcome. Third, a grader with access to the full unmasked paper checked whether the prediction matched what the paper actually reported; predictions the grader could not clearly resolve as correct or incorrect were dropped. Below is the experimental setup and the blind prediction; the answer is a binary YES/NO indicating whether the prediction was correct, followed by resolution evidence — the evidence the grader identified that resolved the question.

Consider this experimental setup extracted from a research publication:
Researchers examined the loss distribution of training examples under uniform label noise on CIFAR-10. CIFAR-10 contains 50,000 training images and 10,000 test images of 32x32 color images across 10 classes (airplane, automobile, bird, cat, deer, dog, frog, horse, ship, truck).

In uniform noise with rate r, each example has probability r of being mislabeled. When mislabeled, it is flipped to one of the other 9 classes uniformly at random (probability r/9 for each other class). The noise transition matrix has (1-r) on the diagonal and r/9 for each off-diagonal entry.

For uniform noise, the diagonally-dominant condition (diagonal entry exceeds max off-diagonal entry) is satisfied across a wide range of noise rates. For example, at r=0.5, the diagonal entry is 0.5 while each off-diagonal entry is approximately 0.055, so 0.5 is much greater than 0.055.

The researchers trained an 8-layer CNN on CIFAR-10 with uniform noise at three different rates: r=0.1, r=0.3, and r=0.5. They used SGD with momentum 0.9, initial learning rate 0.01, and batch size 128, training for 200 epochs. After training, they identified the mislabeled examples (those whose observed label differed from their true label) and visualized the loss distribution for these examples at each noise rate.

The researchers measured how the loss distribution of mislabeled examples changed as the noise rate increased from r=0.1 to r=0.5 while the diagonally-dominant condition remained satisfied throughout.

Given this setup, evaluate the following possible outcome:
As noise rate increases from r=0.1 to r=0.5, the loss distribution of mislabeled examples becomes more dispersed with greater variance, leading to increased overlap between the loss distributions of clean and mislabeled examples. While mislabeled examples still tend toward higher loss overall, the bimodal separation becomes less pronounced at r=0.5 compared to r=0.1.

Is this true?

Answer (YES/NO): NO